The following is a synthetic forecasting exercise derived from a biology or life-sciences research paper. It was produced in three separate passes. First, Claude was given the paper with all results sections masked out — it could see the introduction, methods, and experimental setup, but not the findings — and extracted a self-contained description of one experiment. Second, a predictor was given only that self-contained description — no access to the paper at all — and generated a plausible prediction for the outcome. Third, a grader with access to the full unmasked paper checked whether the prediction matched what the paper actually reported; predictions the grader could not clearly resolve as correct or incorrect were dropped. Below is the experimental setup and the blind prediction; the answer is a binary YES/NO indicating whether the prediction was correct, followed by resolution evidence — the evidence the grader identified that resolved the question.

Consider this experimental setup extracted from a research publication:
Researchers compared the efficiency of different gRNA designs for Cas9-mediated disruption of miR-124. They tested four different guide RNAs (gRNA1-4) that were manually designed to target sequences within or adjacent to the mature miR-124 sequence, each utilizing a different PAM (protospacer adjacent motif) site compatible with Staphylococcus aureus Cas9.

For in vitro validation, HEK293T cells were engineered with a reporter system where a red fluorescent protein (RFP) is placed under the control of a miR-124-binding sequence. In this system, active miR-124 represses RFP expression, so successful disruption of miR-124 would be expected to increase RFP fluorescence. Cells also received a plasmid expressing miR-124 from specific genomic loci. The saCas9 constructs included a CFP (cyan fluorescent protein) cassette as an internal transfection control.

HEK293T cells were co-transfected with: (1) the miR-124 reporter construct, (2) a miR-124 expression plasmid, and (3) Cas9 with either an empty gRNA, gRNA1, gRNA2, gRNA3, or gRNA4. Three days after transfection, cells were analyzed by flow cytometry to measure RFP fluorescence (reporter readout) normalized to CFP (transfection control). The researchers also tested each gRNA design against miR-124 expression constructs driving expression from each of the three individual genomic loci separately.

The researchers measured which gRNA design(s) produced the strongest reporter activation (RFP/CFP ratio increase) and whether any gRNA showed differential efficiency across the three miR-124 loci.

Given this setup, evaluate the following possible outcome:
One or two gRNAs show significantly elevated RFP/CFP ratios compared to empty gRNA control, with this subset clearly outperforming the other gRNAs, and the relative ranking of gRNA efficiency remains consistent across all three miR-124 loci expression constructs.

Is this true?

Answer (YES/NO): NO